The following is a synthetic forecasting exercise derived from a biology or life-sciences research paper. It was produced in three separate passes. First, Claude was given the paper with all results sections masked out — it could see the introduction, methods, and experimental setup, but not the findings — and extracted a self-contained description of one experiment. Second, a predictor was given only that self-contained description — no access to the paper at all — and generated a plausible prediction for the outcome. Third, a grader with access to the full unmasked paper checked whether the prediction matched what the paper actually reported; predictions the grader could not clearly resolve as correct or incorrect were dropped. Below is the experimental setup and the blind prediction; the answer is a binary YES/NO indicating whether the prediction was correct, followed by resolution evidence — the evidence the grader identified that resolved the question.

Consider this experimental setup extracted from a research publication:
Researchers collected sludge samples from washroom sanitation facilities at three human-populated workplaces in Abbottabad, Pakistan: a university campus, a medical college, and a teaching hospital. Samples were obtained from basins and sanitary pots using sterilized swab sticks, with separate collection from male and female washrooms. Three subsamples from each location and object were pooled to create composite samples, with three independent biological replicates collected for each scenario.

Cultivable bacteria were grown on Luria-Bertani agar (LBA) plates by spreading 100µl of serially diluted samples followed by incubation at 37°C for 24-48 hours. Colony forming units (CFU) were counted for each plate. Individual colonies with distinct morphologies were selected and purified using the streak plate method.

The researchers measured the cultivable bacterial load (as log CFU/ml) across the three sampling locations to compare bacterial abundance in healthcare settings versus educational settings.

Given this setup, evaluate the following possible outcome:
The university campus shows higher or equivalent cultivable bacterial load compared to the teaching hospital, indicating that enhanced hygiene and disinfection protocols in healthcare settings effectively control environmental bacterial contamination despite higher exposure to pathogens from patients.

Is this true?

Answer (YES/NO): NO